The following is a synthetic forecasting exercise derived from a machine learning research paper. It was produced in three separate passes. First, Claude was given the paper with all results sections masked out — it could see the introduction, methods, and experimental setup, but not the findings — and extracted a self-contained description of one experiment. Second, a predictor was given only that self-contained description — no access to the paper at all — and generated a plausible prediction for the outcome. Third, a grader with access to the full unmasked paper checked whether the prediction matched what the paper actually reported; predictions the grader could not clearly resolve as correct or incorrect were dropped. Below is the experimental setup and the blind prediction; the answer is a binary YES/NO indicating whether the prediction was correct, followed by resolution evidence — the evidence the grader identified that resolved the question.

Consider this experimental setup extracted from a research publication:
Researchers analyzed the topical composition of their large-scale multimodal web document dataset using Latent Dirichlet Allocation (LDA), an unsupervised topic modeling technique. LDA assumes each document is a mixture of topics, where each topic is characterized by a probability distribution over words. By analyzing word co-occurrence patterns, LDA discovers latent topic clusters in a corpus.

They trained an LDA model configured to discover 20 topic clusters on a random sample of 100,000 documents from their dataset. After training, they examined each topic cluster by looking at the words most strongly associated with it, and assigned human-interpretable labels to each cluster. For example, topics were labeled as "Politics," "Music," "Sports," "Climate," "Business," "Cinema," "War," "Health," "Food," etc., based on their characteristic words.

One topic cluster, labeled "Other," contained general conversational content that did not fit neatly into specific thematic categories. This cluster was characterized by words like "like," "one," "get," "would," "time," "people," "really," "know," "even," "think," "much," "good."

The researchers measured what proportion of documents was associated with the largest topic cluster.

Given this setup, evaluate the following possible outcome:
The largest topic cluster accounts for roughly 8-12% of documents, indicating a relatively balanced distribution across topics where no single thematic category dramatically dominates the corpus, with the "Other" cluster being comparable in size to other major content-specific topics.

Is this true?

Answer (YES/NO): NO